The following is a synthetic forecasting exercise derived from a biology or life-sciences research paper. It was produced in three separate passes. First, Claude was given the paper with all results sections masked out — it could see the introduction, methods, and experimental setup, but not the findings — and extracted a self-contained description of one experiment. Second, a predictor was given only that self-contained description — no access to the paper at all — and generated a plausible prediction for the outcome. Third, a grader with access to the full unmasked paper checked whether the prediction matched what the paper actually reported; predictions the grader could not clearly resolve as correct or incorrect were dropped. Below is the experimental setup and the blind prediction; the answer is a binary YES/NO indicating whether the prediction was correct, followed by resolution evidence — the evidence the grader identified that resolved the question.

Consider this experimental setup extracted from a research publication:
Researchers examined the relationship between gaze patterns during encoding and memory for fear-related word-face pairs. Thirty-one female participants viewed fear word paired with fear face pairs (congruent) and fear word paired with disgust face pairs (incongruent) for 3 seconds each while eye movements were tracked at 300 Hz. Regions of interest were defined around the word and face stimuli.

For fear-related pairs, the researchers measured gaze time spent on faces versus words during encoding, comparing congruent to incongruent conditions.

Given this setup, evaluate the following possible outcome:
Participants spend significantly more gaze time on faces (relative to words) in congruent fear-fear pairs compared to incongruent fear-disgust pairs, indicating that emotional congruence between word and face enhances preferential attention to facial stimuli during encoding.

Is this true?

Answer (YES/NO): YES